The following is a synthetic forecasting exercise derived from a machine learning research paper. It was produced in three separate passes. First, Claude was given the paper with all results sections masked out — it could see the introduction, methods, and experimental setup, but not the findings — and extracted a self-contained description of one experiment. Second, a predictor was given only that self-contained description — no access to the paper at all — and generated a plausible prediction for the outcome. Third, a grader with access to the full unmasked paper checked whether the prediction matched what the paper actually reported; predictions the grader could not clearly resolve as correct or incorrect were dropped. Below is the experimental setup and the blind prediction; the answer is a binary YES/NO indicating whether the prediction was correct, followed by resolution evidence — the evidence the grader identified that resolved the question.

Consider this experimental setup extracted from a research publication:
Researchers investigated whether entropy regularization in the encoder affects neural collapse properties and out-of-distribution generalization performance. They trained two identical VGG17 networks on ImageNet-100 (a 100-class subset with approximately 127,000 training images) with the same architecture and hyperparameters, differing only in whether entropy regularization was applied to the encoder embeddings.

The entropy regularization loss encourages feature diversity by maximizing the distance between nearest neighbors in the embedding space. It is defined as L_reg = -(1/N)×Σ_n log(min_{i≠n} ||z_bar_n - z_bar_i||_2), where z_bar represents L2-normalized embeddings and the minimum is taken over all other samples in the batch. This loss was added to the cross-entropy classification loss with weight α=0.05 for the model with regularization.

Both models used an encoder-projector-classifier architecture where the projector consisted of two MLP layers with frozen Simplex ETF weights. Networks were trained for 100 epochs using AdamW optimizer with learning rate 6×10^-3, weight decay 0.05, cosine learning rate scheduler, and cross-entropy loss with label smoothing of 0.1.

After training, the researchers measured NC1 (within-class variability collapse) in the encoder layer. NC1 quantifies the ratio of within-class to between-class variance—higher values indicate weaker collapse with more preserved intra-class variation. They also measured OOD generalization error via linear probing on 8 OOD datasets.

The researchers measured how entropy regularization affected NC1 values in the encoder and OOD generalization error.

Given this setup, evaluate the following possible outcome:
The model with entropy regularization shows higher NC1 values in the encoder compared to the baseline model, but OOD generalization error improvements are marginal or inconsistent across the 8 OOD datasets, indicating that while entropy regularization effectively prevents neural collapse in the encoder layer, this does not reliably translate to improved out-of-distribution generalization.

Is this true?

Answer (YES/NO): NO